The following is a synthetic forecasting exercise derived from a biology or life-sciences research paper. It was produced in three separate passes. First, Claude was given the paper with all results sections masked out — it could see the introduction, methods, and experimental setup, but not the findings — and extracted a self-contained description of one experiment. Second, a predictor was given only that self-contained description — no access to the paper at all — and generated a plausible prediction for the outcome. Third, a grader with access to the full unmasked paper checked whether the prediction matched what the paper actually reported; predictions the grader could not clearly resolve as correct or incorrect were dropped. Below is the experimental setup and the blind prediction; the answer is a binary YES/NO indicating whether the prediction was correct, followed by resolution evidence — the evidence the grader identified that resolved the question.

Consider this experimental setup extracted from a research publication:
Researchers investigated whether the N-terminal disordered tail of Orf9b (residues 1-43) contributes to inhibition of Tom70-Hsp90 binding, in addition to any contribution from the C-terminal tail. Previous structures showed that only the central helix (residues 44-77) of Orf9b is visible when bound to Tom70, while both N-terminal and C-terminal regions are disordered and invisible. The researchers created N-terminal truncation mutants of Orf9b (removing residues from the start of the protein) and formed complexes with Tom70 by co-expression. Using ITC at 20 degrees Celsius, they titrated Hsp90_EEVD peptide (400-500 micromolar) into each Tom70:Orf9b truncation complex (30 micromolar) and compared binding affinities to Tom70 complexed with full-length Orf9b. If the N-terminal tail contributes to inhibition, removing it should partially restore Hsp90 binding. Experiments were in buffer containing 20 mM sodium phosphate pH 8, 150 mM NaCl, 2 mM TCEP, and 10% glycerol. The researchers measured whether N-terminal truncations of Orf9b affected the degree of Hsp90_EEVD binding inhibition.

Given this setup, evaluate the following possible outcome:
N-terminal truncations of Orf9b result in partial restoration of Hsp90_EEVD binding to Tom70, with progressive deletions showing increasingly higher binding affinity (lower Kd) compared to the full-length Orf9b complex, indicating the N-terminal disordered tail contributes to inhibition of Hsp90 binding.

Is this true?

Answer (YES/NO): NO